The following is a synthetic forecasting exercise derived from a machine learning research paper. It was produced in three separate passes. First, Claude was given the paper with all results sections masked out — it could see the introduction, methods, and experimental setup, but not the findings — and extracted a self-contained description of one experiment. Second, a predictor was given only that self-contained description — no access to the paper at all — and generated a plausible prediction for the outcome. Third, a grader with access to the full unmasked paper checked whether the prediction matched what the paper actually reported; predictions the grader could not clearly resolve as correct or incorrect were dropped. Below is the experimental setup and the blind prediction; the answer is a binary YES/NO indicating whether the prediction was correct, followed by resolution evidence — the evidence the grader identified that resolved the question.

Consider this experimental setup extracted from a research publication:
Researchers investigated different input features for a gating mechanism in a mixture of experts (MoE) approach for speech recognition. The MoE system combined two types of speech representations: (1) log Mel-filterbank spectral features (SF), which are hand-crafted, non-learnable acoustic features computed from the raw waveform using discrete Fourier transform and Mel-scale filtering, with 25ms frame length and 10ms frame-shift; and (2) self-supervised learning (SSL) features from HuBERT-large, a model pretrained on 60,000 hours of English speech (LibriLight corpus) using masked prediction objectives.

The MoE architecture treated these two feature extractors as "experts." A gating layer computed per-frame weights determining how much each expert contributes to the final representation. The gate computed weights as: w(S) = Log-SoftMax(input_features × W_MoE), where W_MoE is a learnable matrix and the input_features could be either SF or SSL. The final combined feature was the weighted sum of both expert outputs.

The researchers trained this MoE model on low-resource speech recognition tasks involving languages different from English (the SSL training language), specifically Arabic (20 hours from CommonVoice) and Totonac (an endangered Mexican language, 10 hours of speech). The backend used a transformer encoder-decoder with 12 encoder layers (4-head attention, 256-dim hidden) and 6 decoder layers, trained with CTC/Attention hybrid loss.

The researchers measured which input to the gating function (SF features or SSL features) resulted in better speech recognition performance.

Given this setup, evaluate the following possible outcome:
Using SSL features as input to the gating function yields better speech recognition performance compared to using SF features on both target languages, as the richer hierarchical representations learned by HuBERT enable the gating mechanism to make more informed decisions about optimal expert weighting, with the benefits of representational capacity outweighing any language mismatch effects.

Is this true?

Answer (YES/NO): NO